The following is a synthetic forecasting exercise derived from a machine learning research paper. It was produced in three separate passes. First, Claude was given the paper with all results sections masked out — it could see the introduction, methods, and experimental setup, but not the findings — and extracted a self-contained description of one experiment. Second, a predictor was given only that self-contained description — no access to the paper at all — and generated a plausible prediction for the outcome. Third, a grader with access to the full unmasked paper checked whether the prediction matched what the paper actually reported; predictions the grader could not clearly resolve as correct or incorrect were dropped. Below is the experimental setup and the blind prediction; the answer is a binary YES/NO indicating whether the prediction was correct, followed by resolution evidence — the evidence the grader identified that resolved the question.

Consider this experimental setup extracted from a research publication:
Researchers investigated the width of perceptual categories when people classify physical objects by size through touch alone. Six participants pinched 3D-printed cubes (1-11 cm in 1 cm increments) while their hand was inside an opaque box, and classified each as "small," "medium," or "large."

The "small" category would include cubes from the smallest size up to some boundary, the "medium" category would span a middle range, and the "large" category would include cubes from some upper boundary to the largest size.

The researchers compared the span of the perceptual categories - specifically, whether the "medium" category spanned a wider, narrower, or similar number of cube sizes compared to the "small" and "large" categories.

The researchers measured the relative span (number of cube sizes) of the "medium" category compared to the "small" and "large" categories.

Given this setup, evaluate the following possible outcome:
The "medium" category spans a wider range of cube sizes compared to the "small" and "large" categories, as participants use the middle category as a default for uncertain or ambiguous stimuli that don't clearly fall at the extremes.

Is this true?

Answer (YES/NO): NO